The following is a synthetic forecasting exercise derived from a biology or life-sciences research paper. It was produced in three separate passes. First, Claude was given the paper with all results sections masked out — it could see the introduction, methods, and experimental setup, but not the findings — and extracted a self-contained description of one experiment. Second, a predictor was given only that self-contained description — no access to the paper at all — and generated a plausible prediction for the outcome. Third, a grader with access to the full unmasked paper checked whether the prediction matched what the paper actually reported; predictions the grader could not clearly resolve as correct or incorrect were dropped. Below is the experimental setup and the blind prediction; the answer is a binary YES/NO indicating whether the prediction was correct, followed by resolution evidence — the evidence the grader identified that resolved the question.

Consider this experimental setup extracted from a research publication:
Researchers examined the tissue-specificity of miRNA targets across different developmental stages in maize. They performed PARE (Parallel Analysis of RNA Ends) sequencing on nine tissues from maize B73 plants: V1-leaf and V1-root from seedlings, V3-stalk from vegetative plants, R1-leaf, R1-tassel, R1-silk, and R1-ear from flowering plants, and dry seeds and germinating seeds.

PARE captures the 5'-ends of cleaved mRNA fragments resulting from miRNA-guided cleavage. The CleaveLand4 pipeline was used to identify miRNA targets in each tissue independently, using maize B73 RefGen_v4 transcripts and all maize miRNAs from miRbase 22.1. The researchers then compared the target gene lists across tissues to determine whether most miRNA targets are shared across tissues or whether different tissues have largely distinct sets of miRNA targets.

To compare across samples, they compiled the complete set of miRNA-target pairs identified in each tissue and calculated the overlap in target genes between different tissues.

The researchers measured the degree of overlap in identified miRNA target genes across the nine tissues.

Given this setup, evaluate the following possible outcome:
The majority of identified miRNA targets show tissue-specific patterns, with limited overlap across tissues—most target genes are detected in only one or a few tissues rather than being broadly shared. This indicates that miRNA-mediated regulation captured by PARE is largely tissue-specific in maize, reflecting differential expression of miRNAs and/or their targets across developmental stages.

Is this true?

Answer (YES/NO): YES